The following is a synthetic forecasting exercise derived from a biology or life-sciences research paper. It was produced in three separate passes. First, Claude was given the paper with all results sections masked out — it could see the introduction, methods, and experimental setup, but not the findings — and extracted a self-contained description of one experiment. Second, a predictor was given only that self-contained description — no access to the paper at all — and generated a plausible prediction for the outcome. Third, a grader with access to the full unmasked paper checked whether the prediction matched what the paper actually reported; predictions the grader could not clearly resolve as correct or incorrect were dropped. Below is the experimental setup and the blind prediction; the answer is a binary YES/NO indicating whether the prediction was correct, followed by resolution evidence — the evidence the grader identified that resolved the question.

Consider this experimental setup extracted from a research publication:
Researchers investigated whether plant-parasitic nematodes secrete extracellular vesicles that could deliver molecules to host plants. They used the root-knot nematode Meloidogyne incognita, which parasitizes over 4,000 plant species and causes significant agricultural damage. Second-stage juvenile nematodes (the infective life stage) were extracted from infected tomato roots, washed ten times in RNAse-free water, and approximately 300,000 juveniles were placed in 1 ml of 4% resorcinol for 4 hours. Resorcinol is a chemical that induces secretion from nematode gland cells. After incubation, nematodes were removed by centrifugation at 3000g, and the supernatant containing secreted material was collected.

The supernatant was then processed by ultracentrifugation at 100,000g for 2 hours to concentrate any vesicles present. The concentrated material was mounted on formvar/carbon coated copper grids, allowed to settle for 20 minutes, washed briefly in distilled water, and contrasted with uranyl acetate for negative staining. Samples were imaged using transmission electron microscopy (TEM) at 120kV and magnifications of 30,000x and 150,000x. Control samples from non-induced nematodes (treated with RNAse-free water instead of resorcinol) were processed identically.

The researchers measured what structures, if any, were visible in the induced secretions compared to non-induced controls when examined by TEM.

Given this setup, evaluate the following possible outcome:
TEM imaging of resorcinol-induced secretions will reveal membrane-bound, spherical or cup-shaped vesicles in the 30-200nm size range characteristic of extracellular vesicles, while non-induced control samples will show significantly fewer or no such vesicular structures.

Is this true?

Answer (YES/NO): YES